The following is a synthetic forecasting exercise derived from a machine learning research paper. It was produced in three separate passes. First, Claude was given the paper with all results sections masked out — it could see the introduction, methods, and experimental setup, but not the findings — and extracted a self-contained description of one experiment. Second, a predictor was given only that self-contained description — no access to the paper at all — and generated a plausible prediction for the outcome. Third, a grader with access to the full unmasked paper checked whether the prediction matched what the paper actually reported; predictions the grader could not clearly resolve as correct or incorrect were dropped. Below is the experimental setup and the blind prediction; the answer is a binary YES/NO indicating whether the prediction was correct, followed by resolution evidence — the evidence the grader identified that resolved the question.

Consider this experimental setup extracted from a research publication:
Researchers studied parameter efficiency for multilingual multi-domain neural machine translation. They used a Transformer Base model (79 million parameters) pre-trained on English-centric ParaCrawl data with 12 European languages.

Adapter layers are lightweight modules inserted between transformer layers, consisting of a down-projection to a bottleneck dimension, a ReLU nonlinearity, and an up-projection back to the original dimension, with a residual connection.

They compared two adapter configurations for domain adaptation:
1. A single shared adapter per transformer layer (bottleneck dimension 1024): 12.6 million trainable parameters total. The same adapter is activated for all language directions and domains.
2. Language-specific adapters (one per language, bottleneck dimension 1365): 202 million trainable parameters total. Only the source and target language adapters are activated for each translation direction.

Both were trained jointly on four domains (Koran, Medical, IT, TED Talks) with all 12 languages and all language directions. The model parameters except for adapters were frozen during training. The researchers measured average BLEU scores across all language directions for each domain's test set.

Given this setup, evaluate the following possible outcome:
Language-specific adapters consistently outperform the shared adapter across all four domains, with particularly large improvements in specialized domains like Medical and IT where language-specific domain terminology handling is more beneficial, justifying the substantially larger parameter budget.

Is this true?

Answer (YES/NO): NO